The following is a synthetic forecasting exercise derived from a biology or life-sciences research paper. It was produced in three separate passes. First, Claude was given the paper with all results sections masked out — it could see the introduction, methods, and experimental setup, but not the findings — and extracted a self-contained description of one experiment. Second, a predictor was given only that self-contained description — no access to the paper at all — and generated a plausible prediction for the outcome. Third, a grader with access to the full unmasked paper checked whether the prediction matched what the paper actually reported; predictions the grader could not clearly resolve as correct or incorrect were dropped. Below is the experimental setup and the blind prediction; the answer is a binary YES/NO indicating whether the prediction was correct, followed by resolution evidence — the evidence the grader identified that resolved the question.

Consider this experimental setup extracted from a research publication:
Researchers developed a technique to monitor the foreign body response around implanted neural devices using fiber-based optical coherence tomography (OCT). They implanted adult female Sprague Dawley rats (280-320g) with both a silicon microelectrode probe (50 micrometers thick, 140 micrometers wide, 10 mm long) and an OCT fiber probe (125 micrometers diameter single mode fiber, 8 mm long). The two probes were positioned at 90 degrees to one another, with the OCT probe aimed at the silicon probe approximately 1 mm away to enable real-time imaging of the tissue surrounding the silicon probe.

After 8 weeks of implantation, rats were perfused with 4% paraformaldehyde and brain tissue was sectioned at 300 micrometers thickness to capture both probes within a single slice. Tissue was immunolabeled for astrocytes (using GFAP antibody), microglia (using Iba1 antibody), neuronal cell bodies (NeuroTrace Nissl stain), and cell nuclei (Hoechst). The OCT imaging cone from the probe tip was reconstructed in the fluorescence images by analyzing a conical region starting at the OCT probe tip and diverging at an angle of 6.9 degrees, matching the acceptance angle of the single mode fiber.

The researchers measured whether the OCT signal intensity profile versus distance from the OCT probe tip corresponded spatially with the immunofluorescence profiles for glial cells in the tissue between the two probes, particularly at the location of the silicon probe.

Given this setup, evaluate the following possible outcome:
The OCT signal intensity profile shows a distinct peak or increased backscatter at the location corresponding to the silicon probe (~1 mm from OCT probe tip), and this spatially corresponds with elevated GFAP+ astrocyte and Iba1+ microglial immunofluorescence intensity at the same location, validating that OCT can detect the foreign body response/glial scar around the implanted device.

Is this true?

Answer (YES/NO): NO